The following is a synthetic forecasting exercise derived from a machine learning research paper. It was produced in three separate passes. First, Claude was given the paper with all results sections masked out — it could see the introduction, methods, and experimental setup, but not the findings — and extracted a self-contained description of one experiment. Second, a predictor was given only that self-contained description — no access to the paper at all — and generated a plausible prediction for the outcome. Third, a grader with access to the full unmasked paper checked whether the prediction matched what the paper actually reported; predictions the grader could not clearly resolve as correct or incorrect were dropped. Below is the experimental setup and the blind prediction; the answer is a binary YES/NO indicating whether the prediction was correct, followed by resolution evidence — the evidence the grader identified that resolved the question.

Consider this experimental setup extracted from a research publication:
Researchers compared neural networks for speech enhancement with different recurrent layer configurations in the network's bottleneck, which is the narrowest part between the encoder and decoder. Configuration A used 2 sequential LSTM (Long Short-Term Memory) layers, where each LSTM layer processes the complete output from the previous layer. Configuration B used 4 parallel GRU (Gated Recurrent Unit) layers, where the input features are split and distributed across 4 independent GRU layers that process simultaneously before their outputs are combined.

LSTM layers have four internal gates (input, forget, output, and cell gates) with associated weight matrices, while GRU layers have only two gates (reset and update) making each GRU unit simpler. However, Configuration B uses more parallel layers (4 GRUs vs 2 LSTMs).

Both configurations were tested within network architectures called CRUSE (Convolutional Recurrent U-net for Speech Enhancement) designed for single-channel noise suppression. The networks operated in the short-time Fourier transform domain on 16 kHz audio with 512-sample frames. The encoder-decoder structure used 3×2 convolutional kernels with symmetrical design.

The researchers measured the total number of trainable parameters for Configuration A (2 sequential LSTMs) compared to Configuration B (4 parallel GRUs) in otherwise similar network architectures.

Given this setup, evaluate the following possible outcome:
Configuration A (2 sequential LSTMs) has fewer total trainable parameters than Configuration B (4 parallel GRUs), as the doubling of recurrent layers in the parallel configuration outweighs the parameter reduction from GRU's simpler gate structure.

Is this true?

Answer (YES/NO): NO